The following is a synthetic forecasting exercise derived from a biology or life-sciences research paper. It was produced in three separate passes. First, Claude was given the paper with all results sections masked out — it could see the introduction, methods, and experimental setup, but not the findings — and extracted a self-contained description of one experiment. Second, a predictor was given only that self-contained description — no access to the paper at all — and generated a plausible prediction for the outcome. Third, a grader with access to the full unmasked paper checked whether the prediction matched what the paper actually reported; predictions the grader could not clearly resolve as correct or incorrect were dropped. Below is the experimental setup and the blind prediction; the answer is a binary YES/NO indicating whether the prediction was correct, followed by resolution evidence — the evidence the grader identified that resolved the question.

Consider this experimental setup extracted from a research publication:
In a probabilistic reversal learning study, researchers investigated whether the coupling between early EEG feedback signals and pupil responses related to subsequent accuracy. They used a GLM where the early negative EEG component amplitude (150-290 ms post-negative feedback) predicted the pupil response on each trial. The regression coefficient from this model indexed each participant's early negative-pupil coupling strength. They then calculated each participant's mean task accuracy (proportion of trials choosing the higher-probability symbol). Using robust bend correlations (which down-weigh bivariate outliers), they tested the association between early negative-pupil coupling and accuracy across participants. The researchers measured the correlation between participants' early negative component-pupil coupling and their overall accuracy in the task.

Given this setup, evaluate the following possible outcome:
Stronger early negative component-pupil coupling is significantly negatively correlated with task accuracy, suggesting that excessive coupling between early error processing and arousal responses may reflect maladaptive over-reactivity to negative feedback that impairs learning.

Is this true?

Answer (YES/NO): NO